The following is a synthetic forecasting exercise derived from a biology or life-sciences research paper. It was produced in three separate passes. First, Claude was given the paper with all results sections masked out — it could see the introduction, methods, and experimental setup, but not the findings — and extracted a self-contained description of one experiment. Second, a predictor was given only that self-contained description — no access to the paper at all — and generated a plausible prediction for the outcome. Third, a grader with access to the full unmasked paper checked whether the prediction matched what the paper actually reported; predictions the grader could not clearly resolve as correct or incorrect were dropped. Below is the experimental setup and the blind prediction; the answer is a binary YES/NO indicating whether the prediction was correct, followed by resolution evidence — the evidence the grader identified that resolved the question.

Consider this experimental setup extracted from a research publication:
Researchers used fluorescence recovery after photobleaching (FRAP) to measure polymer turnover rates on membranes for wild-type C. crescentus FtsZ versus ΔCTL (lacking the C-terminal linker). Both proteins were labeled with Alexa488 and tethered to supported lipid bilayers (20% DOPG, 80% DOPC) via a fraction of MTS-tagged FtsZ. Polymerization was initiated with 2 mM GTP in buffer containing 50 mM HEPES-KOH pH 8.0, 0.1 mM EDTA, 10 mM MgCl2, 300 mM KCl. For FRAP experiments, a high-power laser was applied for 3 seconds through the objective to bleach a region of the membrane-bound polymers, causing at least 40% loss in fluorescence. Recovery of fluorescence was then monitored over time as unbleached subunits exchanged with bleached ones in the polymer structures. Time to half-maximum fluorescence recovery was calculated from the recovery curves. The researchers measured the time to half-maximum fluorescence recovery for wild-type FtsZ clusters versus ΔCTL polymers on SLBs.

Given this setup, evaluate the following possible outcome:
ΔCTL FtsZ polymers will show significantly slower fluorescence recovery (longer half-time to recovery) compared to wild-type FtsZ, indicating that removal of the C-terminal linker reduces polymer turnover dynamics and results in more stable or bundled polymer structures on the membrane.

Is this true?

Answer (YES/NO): YES